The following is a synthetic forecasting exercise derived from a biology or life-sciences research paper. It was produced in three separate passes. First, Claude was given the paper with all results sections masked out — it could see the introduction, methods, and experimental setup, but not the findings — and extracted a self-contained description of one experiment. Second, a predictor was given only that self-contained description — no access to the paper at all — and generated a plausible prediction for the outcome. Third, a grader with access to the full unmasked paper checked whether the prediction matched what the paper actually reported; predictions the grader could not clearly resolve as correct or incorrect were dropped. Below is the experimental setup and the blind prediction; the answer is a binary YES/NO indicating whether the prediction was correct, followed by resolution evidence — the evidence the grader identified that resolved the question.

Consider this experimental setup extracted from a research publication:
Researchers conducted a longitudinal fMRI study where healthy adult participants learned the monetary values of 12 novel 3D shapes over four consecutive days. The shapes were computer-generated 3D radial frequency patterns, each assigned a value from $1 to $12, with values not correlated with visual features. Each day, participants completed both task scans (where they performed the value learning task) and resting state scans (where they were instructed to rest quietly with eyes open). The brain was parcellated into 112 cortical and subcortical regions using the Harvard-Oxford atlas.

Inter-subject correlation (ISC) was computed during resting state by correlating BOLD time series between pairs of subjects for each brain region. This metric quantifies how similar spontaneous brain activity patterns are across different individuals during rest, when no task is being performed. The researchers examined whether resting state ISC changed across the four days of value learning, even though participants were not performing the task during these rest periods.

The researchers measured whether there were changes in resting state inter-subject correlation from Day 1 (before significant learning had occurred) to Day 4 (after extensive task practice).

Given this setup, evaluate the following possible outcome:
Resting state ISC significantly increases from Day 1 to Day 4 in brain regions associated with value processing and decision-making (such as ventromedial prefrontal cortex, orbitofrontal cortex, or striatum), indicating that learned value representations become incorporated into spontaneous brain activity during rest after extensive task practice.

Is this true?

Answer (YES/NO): NO